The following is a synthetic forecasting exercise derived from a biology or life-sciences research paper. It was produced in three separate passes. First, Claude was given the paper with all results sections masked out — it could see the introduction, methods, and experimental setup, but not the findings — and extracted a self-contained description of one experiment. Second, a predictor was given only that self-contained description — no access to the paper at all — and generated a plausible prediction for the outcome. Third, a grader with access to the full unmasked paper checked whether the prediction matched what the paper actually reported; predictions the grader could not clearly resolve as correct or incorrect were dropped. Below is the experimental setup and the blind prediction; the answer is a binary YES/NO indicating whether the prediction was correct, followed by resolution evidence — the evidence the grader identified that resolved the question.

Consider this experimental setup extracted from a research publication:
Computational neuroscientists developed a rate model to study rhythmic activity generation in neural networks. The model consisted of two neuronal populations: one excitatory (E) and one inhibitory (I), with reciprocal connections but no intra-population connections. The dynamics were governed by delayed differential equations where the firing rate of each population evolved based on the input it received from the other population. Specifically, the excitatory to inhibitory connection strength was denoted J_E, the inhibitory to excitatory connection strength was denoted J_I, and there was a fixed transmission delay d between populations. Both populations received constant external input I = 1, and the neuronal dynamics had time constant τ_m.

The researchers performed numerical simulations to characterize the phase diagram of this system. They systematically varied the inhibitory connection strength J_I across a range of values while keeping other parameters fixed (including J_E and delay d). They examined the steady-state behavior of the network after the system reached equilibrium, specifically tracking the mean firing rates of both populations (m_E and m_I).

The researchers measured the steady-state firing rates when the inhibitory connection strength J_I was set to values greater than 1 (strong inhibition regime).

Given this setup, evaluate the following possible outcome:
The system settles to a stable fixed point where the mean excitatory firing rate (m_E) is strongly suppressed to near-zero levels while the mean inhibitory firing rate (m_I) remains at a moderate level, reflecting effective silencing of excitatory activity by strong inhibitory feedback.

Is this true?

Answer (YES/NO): NO